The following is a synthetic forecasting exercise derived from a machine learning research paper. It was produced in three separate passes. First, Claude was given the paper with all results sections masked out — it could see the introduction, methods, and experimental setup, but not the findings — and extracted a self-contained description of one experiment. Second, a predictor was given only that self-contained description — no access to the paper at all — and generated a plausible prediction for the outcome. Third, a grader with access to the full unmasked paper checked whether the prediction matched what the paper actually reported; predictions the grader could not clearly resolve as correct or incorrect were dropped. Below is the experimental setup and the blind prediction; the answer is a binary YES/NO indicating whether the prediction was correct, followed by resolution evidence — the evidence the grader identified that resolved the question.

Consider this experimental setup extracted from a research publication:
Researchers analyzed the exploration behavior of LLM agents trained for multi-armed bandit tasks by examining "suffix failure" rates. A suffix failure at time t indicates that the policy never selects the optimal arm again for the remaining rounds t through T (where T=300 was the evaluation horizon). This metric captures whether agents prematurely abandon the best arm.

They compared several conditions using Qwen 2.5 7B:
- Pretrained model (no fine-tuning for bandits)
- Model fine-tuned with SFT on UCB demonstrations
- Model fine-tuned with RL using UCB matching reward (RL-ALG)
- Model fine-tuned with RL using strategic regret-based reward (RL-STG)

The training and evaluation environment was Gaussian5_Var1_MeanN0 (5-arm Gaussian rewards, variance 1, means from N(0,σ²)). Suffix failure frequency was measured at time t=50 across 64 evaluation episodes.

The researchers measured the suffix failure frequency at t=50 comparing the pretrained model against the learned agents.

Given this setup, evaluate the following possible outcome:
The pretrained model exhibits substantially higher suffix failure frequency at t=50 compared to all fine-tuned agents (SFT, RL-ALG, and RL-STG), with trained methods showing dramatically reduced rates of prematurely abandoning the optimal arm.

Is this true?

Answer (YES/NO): NO